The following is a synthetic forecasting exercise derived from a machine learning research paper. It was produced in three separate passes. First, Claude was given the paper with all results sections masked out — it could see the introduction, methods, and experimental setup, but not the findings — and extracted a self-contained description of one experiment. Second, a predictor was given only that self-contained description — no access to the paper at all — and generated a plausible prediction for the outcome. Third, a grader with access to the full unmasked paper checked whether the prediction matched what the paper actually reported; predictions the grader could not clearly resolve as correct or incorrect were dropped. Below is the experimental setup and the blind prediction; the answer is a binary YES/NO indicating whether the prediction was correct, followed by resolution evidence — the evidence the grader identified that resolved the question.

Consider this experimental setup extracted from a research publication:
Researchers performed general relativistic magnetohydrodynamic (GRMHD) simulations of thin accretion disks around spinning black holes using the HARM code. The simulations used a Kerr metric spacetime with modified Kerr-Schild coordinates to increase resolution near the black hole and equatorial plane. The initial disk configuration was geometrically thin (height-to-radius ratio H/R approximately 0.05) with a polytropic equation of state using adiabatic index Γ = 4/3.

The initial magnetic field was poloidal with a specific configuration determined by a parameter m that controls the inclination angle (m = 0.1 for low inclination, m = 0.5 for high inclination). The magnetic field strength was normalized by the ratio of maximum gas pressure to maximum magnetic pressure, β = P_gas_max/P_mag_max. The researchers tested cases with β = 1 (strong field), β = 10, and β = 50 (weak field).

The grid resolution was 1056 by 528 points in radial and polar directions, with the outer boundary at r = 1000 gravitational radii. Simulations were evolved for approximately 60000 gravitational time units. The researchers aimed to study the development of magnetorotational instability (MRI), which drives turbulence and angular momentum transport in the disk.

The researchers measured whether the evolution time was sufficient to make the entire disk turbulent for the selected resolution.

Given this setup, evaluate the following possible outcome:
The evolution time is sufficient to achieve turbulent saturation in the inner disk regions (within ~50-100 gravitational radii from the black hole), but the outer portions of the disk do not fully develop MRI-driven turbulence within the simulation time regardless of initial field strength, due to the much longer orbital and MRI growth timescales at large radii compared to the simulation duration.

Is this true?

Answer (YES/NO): NO